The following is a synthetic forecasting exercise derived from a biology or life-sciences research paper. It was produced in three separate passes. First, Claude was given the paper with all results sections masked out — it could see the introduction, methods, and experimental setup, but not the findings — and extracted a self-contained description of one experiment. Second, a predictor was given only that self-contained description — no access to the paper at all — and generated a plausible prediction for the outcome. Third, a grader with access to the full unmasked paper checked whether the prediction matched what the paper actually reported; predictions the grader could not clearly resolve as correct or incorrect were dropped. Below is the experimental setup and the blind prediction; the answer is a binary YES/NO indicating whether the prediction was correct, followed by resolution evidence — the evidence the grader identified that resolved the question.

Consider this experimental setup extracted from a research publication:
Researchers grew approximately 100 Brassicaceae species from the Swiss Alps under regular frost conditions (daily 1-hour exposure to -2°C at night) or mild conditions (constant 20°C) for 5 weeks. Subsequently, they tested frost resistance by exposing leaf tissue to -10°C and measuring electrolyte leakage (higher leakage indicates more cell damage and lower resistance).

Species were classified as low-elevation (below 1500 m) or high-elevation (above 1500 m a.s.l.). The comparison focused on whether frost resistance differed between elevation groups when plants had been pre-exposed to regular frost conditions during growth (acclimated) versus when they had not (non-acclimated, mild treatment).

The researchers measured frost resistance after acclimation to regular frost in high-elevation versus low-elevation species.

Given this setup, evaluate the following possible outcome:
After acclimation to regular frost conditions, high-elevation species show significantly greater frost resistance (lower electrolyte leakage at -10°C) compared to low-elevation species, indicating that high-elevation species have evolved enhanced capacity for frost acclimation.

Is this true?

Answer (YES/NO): NO